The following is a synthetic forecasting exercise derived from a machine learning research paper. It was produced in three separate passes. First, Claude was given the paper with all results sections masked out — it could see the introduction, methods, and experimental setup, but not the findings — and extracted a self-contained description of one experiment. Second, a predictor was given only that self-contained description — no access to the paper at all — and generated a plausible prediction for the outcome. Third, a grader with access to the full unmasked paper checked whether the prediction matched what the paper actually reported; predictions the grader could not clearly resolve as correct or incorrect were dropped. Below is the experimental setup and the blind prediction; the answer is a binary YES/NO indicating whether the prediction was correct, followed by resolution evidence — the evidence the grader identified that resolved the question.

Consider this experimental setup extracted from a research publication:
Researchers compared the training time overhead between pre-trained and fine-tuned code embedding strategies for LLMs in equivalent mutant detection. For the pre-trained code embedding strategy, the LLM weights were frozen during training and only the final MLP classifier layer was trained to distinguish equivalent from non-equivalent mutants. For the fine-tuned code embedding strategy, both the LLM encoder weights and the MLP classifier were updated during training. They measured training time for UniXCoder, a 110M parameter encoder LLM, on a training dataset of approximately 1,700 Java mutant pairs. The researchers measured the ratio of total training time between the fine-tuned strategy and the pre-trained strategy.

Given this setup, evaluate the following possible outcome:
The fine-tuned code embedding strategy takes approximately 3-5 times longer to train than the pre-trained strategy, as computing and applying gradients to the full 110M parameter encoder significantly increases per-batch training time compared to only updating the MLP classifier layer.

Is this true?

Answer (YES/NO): YES